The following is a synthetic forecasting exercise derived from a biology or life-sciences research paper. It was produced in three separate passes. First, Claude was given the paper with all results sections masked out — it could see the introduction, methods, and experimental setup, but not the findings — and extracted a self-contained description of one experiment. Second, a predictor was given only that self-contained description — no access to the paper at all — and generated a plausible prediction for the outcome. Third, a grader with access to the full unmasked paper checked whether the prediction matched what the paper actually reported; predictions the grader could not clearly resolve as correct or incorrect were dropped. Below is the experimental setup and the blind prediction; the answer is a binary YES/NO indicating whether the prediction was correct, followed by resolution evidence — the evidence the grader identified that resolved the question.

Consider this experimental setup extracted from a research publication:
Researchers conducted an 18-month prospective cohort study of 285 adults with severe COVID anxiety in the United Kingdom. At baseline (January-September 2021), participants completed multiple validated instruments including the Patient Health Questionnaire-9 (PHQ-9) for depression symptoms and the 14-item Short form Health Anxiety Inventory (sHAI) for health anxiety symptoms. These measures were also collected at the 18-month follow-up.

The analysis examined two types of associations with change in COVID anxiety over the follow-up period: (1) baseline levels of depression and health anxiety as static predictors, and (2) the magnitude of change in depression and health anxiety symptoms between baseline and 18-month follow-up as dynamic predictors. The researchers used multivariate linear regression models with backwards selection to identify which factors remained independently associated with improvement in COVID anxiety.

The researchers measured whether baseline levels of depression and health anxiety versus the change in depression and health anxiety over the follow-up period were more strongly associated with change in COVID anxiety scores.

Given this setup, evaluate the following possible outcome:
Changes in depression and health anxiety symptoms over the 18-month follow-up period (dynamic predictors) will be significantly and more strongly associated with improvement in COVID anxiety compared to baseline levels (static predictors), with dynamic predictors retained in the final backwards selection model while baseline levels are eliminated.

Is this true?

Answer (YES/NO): YES